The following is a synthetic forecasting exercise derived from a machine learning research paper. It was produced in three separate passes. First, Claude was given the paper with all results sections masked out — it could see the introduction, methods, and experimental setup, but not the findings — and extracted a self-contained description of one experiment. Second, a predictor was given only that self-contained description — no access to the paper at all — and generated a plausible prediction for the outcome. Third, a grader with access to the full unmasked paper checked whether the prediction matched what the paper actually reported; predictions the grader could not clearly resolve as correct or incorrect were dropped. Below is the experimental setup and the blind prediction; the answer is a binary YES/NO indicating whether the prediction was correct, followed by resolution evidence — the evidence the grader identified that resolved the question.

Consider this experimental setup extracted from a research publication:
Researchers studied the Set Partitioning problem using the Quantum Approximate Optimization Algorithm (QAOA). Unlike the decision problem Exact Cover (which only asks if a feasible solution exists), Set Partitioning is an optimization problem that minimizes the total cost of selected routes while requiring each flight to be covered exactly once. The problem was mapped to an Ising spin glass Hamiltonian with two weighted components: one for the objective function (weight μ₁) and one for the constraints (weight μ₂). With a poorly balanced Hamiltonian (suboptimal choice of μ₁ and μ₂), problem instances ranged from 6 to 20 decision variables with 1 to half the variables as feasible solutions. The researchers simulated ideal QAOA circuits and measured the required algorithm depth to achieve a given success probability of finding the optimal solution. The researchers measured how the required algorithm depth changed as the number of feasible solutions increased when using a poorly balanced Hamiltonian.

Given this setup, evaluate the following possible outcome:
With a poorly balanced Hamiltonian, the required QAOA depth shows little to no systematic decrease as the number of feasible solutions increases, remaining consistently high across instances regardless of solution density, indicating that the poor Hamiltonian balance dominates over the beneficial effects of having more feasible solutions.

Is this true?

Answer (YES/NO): NO